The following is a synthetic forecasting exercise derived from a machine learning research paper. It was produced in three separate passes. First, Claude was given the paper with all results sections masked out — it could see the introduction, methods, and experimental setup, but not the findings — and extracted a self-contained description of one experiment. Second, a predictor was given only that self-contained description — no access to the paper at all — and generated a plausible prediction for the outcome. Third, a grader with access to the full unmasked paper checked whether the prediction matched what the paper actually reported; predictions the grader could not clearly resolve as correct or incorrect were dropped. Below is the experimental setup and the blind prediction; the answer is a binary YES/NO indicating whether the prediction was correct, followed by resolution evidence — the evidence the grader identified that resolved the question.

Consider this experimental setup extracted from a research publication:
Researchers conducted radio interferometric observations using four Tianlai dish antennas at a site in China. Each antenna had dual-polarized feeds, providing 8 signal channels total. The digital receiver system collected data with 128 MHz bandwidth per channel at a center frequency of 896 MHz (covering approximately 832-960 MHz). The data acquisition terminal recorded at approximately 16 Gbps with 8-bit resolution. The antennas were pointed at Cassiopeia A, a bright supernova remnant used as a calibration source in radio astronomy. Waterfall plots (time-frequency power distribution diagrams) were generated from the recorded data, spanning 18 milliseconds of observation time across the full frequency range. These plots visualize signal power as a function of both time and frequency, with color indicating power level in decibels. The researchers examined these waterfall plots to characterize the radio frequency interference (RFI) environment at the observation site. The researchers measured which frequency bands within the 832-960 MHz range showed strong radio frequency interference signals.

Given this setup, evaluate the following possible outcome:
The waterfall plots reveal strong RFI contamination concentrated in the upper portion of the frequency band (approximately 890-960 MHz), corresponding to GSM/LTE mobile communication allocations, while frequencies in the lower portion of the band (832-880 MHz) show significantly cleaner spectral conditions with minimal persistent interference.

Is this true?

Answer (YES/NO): NO